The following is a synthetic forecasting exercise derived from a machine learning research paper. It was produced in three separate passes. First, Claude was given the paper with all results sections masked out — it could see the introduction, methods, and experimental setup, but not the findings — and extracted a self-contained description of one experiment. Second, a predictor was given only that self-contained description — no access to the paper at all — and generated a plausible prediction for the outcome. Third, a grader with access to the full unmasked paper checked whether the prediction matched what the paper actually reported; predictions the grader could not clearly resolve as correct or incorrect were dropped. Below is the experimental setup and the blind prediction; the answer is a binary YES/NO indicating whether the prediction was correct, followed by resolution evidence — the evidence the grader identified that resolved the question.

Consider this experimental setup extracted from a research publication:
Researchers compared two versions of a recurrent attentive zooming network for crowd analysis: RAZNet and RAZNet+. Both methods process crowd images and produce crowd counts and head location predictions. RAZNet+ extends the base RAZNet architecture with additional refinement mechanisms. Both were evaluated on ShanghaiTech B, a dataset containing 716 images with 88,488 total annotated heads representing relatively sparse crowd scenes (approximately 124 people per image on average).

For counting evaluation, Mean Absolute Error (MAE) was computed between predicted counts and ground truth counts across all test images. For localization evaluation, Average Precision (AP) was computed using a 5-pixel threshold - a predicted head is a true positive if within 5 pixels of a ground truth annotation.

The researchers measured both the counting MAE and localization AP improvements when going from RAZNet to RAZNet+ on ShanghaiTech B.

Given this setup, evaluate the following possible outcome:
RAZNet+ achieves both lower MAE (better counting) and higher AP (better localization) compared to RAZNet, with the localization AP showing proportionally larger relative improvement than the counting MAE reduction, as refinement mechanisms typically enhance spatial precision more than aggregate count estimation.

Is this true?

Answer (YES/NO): NO